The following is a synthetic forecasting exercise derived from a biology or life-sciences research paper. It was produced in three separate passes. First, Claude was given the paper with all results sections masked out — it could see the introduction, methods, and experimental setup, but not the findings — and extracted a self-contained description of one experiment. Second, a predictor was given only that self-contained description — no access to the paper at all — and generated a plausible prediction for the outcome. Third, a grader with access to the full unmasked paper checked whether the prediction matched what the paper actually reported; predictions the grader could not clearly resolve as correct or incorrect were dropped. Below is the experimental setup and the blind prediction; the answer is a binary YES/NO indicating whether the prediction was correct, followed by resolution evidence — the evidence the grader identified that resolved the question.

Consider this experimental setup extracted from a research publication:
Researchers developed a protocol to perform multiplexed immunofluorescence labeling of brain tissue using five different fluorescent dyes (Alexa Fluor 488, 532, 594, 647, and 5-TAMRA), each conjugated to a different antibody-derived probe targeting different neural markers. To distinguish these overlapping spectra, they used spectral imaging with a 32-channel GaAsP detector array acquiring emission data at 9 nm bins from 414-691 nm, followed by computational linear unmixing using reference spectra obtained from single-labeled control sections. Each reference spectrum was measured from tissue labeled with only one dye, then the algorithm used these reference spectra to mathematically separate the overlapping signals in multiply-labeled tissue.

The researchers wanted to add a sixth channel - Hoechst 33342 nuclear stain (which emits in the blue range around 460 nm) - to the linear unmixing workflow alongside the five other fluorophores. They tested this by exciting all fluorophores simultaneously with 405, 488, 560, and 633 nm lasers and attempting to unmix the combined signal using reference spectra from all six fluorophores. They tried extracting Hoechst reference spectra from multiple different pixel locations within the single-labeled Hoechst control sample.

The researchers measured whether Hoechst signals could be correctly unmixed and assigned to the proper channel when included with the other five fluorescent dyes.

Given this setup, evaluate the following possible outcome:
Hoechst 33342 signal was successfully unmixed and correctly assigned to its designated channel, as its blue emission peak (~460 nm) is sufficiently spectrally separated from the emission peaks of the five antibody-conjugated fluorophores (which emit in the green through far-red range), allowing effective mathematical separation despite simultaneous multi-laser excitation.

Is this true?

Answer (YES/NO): NO